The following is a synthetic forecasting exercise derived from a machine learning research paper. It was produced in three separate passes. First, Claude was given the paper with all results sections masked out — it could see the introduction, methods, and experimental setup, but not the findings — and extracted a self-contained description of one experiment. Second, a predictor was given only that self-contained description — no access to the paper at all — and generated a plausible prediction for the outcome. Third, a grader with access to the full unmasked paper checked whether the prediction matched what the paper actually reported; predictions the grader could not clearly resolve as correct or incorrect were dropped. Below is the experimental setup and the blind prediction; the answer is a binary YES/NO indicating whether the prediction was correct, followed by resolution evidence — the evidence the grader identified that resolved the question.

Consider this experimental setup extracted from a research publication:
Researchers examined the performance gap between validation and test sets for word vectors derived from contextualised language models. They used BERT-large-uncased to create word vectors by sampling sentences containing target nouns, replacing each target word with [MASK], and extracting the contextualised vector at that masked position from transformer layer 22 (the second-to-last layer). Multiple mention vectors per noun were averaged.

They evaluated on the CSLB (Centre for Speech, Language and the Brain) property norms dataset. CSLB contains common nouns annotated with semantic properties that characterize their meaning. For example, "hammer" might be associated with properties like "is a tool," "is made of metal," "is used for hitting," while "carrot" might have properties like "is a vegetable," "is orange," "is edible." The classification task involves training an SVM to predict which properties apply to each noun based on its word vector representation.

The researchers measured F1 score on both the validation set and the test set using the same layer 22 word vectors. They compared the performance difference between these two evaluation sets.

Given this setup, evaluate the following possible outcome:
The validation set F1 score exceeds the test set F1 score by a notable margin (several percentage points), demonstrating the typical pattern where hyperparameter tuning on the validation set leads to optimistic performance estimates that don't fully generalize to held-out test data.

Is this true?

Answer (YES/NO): YES